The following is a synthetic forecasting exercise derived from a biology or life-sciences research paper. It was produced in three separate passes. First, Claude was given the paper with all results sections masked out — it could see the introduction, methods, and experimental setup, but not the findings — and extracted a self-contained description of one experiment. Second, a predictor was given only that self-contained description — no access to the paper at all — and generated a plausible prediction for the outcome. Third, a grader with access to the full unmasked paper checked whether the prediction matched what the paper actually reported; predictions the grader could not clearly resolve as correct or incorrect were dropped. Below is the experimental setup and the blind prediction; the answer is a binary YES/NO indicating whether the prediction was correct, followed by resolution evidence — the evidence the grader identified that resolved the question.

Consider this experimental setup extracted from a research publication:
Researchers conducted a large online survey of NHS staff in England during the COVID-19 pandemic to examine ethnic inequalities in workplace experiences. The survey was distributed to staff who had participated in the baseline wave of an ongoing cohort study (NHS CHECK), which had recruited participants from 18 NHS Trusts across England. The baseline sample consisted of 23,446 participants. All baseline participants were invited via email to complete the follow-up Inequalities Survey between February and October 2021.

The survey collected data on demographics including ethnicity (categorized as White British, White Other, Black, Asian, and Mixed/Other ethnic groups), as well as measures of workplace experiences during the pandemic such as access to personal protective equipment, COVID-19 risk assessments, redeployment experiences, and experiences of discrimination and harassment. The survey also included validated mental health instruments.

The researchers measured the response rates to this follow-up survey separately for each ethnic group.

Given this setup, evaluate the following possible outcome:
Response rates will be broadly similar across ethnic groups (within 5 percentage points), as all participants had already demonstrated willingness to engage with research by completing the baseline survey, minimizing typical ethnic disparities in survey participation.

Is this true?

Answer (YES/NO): NO